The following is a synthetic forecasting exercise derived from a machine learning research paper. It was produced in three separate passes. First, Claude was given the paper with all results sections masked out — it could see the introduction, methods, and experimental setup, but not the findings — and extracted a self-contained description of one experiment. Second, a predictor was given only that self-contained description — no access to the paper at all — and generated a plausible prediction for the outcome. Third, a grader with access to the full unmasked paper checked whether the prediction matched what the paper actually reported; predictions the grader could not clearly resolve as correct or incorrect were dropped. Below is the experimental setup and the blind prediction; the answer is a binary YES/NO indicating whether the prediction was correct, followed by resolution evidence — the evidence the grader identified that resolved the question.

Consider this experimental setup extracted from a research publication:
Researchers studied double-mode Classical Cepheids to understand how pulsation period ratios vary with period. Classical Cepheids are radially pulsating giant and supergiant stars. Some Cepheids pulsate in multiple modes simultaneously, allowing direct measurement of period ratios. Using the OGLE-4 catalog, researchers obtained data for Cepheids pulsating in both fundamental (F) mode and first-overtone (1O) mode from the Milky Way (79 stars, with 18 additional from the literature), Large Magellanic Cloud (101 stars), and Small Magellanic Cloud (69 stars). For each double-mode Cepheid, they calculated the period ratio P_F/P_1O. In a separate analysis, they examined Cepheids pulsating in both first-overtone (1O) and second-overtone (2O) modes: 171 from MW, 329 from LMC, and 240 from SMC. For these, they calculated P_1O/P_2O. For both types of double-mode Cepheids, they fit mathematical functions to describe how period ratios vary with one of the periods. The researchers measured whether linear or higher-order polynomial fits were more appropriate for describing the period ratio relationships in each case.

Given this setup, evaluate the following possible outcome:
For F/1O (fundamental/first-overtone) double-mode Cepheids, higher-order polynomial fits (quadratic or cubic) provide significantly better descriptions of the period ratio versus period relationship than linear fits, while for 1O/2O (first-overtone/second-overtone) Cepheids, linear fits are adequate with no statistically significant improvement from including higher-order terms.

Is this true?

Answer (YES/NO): NO